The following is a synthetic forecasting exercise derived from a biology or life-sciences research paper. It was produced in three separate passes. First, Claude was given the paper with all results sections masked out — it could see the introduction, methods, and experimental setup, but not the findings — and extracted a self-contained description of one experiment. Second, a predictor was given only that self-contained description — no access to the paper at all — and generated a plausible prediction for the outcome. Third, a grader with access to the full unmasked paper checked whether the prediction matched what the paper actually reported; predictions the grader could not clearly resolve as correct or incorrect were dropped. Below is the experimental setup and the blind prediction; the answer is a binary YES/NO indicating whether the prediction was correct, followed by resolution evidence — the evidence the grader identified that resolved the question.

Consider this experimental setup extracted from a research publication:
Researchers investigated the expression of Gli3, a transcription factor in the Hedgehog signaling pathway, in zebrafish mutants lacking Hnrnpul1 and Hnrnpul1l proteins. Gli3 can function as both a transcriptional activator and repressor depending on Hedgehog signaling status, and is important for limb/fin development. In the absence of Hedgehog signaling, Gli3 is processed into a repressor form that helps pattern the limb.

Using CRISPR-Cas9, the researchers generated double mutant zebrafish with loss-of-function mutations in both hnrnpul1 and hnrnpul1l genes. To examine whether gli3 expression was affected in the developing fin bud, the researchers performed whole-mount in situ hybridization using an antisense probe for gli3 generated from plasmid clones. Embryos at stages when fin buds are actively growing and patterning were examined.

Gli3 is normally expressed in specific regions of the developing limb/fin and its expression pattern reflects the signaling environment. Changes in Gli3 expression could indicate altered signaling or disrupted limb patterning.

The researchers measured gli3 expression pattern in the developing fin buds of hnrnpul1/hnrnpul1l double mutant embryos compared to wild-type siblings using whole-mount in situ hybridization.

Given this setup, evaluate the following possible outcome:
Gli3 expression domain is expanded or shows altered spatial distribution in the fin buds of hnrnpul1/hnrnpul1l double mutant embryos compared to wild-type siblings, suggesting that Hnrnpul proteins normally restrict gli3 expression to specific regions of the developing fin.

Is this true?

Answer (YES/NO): NO